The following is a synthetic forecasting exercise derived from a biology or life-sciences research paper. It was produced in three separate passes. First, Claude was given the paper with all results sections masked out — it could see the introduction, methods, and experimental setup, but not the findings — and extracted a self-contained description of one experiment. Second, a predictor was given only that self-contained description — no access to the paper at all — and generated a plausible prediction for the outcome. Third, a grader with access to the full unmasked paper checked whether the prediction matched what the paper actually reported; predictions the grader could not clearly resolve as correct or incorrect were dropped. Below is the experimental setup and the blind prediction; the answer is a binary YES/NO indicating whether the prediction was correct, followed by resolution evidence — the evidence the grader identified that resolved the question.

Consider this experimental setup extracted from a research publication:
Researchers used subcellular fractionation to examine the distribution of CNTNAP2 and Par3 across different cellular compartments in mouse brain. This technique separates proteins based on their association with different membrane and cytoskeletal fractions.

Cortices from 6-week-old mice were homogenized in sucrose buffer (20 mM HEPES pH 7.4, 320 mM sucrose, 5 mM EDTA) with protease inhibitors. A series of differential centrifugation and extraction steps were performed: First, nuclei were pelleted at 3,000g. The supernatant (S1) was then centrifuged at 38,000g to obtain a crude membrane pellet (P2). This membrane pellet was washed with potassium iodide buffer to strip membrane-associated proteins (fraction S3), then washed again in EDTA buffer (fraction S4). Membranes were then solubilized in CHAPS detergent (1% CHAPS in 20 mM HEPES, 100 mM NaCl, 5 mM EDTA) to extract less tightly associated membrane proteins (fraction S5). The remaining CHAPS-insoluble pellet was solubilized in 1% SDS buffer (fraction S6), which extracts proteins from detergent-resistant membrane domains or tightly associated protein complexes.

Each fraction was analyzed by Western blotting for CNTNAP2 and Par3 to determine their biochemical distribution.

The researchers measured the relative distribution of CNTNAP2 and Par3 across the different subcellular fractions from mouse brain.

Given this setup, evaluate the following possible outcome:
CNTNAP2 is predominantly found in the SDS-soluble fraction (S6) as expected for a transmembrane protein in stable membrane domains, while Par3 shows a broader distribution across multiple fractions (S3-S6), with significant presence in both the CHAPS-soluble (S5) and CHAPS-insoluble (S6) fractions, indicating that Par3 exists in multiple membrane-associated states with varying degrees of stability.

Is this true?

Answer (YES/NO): NO